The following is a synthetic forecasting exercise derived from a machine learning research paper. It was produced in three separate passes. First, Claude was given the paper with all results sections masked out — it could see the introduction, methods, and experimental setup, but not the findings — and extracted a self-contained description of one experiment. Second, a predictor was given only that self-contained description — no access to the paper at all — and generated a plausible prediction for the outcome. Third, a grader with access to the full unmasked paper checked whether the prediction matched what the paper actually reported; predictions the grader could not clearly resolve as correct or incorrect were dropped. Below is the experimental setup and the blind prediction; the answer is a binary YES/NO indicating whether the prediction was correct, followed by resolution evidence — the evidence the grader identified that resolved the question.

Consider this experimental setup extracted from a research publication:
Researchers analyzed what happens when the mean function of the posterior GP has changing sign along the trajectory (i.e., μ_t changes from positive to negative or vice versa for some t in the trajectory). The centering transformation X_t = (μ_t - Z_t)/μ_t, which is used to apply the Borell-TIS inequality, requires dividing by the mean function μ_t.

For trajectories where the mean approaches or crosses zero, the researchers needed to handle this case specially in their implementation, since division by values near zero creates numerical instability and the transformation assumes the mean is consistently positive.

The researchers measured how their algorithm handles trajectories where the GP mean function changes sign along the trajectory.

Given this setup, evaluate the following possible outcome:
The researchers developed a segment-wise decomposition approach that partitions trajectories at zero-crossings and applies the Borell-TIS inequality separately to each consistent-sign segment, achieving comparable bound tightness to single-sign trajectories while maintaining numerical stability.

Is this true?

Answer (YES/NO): NO